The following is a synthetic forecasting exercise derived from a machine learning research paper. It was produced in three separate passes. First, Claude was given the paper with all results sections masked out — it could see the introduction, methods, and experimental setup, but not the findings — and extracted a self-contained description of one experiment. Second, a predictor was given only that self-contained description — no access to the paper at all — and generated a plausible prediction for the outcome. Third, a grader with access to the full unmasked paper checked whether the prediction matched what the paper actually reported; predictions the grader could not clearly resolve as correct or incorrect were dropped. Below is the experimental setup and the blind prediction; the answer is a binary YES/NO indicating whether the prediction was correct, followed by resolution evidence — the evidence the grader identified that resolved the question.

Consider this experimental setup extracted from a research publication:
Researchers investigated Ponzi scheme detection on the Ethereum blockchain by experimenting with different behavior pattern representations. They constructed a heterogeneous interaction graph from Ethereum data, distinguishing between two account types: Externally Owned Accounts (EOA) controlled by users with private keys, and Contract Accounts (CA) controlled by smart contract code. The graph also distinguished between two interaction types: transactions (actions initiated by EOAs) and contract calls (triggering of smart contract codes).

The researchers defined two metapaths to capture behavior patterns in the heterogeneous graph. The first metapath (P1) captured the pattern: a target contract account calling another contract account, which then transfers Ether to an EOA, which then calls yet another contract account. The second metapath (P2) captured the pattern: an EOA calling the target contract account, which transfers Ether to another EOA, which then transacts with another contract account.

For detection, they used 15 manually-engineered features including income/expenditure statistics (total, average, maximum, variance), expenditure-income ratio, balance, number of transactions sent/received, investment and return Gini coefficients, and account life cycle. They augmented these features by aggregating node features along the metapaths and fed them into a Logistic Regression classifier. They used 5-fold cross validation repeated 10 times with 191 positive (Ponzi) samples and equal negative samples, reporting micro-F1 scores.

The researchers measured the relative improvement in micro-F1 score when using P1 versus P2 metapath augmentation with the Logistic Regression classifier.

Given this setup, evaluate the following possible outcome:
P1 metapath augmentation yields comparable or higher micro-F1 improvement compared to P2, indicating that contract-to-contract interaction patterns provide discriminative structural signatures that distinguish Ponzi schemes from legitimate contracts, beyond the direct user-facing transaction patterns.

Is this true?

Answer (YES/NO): NO